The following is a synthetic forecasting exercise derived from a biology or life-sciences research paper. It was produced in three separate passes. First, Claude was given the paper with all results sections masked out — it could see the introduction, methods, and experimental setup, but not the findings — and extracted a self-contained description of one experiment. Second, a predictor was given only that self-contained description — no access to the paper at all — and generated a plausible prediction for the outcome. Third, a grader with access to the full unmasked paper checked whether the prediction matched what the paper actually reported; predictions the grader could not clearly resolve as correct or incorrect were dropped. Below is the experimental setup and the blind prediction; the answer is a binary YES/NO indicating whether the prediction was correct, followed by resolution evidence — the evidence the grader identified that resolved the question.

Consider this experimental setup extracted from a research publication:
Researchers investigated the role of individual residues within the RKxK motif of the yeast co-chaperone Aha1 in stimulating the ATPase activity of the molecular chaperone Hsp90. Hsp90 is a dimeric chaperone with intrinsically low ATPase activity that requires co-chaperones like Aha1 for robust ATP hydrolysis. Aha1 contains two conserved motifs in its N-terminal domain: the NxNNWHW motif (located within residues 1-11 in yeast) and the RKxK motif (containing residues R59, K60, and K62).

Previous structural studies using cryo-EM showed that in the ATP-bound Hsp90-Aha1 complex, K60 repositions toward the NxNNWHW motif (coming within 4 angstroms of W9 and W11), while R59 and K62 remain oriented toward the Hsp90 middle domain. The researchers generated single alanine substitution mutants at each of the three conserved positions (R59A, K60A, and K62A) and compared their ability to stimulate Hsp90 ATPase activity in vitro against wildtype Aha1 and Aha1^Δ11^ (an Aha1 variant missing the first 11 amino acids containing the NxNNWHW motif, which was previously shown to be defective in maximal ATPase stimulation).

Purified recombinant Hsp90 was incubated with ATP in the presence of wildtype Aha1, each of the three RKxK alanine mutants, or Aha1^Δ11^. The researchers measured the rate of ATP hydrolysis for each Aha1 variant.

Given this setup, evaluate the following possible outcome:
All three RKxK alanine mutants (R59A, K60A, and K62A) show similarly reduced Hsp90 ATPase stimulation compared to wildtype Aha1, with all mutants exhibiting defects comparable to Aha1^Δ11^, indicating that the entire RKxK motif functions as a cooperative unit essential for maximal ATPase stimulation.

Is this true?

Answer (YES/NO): NO